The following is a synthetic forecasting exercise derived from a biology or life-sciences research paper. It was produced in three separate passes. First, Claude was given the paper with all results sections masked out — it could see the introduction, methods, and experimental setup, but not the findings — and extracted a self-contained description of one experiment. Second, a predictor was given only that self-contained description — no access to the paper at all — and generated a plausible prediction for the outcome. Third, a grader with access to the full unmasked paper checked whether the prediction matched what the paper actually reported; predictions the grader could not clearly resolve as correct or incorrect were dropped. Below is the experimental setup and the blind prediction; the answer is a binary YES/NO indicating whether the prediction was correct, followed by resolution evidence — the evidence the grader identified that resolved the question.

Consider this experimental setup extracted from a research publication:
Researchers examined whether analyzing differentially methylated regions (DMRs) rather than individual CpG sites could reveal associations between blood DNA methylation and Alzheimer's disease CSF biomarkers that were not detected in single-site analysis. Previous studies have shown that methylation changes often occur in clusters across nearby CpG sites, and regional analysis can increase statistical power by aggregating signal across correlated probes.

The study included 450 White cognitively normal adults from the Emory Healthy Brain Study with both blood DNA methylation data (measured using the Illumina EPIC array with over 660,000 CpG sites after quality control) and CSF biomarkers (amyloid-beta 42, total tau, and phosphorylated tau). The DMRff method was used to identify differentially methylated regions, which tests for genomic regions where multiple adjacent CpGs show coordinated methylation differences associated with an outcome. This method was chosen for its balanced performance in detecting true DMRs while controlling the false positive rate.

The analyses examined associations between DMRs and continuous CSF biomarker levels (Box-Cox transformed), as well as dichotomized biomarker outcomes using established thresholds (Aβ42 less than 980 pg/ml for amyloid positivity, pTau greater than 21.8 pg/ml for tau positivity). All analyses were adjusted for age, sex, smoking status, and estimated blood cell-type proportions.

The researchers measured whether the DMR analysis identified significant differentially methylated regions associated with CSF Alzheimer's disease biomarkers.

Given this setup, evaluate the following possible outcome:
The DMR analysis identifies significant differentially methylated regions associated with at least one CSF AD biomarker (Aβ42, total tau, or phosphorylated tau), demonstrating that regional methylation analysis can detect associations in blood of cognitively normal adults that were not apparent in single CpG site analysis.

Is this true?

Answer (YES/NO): NO